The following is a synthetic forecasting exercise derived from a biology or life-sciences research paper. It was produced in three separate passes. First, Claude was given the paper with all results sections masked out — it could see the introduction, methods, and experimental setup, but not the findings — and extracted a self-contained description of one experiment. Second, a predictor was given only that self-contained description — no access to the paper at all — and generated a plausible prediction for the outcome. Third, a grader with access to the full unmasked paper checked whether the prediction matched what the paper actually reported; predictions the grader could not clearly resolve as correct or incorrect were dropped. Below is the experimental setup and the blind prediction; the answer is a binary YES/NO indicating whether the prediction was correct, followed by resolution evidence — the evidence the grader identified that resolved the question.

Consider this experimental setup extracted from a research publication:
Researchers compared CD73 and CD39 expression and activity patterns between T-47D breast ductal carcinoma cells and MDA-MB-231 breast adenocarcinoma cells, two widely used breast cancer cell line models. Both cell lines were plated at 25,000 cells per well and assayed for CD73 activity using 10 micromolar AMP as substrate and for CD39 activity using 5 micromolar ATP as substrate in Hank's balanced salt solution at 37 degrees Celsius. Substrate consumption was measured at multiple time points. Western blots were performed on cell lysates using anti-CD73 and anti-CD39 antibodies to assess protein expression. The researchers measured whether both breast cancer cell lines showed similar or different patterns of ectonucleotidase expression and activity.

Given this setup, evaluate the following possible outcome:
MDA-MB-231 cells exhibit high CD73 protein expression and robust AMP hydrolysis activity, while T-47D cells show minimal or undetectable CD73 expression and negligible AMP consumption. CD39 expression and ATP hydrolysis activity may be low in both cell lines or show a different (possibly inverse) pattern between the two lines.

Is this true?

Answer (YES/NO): NO